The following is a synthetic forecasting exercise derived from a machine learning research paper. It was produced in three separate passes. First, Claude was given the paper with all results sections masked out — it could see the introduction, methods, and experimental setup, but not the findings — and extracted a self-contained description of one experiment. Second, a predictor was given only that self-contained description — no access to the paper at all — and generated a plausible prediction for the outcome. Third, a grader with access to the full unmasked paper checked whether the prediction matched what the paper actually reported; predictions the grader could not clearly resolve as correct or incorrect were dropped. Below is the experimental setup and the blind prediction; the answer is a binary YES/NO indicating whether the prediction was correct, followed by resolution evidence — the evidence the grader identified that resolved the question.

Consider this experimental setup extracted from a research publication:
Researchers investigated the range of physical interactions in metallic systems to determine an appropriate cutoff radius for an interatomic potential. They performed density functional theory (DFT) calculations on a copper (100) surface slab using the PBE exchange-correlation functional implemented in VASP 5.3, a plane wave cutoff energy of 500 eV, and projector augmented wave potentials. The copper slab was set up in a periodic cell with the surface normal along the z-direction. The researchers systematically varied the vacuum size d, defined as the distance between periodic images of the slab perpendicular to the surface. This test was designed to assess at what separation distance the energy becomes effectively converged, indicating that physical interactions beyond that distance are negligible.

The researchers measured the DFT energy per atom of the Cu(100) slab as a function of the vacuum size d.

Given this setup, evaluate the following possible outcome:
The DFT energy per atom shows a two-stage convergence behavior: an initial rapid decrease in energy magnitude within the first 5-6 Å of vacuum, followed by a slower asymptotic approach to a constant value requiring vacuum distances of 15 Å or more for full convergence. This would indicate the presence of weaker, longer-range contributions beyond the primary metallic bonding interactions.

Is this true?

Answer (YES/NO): NO